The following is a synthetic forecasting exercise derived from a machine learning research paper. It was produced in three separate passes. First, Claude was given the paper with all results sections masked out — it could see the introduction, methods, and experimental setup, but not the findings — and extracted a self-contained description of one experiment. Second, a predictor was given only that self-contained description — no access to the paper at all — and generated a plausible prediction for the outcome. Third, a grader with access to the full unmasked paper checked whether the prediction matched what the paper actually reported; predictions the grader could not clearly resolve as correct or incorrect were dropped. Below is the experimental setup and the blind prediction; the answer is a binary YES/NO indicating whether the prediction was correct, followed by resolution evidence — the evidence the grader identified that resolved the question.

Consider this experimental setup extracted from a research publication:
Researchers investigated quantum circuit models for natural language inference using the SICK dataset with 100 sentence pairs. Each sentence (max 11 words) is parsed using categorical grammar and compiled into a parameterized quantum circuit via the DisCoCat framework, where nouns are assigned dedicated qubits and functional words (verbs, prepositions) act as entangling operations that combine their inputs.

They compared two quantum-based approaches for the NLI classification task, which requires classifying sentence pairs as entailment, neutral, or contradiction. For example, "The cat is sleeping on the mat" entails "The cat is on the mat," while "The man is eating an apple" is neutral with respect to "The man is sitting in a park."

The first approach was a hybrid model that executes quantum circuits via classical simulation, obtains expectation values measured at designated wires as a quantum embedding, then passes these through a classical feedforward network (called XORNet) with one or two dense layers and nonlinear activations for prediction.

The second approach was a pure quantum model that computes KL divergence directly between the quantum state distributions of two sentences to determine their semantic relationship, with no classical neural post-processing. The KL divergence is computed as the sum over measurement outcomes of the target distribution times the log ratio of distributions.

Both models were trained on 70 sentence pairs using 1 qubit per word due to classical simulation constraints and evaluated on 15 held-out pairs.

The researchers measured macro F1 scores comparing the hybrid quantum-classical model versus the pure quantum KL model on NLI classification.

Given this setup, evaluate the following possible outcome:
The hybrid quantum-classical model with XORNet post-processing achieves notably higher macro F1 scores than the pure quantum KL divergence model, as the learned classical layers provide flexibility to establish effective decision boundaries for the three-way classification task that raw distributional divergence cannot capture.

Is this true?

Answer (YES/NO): NO